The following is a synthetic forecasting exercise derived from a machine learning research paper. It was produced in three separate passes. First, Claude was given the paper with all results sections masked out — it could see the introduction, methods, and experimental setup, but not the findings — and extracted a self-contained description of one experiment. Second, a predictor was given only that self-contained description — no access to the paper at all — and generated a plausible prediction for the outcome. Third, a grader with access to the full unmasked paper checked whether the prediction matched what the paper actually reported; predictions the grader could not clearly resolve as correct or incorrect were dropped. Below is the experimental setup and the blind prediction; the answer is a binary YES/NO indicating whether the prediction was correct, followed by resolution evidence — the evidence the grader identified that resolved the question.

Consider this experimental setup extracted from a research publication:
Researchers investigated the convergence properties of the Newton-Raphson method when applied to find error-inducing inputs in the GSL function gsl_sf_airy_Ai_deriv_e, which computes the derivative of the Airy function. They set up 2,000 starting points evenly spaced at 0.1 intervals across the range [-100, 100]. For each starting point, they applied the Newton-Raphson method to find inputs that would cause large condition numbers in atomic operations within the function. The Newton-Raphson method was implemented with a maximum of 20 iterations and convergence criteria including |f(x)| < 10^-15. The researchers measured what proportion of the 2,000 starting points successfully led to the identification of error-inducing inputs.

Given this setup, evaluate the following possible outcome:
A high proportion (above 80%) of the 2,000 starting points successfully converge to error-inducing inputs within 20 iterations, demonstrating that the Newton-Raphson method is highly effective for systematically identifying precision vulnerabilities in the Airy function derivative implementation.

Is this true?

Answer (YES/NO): NO